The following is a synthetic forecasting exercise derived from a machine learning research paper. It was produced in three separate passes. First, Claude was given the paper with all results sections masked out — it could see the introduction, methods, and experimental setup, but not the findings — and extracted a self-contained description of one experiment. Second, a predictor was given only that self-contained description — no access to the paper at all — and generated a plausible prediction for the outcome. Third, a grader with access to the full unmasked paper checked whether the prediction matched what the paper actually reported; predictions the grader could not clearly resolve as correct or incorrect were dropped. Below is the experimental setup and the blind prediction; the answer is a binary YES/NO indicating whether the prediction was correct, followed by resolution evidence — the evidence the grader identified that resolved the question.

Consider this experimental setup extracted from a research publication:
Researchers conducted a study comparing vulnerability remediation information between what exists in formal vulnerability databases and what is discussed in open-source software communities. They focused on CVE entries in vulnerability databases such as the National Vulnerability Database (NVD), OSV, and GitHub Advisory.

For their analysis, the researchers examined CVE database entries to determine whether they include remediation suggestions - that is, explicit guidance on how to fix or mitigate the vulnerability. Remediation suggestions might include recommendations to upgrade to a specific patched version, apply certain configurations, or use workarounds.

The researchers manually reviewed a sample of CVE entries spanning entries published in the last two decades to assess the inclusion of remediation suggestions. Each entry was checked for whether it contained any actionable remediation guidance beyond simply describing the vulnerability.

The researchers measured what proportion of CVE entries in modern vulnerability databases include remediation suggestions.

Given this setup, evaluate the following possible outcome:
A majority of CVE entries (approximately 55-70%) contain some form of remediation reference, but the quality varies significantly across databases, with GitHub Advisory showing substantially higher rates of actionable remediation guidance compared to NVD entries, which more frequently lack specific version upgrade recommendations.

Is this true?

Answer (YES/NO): NO